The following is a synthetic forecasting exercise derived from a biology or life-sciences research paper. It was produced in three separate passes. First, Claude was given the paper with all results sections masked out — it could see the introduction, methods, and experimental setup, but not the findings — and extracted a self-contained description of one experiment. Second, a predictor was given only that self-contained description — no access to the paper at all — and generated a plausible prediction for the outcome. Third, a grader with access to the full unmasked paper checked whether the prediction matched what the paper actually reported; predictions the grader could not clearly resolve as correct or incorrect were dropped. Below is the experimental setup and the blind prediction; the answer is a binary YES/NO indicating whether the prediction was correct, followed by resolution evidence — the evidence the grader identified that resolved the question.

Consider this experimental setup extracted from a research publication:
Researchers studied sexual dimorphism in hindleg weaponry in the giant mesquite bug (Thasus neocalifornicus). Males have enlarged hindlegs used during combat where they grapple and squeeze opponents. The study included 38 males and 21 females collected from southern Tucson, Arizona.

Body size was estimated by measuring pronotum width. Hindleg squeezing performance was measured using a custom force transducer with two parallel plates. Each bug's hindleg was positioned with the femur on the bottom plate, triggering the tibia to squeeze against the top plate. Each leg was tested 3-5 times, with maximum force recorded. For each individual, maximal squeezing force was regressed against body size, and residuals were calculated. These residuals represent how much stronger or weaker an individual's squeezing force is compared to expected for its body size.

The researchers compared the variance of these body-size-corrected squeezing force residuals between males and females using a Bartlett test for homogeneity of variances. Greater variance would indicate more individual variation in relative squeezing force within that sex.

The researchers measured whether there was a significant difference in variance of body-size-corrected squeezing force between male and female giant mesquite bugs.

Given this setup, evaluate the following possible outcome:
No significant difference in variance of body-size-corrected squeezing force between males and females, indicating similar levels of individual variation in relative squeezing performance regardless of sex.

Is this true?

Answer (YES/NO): NO